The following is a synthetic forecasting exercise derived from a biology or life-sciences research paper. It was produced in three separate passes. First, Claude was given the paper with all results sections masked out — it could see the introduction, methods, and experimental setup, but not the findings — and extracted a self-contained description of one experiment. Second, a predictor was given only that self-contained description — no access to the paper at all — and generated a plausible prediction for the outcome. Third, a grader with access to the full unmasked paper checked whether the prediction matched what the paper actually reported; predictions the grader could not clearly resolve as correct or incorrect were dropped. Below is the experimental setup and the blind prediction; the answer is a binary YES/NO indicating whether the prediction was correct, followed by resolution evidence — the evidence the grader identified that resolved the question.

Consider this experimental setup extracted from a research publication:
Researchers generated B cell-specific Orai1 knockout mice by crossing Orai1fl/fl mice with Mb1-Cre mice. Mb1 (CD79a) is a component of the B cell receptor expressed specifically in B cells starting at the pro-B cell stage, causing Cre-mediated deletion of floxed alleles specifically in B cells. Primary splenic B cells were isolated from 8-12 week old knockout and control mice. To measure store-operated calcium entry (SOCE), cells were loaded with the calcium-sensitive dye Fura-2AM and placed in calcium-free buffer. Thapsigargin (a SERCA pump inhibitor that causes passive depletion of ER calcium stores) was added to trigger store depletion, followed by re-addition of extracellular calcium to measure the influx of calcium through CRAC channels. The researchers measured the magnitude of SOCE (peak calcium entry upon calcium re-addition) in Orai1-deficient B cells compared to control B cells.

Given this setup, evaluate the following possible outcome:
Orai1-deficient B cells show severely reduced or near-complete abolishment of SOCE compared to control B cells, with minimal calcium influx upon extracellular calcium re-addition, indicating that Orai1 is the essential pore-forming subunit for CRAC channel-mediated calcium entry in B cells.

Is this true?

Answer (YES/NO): NO